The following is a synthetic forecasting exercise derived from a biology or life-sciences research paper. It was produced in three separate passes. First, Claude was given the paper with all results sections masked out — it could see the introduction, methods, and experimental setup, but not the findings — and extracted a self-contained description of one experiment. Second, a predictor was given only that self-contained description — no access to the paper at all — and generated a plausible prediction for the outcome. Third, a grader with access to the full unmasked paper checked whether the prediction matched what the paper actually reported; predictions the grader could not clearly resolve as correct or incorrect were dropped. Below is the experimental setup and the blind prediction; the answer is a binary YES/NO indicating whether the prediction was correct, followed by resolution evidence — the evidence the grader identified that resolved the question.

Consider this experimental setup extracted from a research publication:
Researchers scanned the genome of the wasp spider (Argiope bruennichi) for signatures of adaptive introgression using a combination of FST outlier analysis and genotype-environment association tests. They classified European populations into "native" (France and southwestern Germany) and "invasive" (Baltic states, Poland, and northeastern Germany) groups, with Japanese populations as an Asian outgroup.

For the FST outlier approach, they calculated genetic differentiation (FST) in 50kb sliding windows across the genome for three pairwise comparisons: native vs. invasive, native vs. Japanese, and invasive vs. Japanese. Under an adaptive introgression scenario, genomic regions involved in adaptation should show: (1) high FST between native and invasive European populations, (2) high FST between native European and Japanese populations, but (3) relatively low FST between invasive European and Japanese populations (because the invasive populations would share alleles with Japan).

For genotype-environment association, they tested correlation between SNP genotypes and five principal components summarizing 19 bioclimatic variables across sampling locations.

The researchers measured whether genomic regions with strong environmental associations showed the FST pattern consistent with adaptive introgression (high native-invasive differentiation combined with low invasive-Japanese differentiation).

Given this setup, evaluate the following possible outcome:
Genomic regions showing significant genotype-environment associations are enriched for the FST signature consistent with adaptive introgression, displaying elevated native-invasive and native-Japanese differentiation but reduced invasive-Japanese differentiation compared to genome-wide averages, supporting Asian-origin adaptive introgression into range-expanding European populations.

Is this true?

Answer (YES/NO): YES